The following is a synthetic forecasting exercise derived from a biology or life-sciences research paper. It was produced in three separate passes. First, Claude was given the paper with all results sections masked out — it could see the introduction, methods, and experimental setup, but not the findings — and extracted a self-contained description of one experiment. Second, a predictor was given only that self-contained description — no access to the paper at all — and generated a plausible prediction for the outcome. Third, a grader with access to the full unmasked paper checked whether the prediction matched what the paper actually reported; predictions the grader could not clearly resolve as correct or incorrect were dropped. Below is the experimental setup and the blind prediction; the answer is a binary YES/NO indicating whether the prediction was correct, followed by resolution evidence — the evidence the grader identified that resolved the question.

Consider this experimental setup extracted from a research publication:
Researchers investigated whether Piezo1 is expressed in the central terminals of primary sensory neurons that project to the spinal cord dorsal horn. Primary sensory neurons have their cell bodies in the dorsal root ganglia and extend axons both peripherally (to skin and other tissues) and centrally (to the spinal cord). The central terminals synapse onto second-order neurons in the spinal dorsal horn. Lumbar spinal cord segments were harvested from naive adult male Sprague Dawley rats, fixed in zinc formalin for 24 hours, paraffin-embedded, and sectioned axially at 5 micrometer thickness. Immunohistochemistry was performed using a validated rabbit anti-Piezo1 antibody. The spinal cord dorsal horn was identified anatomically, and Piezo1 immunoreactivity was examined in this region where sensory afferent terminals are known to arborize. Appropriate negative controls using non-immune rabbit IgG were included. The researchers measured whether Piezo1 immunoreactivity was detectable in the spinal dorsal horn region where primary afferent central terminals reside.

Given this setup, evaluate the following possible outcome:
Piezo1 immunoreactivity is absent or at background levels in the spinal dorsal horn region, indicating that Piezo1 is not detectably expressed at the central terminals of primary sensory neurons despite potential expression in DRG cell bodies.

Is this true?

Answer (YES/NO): NO